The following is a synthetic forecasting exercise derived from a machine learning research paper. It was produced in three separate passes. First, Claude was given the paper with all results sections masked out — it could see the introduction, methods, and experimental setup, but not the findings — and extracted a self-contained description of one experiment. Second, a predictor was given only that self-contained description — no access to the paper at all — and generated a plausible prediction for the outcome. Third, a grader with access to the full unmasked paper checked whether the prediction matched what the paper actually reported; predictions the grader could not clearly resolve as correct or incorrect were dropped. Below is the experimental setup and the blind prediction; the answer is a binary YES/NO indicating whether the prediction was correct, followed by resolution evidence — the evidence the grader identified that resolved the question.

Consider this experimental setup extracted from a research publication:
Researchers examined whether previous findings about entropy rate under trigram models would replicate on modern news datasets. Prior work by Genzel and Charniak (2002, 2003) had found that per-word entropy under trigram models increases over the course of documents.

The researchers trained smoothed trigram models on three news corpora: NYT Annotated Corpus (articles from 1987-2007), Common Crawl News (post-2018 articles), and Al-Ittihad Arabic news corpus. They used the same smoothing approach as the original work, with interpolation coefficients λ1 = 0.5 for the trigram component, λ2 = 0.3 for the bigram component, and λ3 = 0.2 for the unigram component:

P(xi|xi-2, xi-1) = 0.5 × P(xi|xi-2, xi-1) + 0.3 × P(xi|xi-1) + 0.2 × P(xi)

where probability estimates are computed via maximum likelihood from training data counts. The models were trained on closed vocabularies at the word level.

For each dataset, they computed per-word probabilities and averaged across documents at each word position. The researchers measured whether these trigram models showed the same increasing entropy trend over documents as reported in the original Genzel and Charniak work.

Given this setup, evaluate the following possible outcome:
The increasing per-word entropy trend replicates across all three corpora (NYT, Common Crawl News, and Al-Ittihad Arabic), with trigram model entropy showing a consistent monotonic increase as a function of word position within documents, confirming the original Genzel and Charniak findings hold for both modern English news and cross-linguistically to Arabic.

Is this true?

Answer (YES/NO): YES